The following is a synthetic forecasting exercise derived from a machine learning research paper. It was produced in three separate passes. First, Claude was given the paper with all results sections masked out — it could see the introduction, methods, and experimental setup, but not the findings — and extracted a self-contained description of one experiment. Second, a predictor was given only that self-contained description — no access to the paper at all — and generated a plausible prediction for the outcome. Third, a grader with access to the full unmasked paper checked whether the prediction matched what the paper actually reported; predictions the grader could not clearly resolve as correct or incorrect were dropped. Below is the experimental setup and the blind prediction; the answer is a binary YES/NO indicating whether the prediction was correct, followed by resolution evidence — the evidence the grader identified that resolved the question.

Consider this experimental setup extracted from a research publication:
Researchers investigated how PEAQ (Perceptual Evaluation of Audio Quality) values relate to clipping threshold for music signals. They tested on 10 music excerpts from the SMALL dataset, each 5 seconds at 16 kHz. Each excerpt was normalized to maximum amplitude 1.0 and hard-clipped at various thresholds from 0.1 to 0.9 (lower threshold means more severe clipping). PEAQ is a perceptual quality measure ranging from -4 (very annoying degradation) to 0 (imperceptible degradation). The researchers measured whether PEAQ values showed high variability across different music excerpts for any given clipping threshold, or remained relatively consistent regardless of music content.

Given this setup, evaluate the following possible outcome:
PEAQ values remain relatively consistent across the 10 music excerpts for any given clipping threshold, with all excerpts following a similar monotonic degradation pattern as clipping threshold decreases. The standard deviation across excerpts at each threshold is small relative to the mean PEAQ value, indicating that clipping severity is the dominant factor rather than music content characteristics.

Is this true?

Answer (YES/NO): NO